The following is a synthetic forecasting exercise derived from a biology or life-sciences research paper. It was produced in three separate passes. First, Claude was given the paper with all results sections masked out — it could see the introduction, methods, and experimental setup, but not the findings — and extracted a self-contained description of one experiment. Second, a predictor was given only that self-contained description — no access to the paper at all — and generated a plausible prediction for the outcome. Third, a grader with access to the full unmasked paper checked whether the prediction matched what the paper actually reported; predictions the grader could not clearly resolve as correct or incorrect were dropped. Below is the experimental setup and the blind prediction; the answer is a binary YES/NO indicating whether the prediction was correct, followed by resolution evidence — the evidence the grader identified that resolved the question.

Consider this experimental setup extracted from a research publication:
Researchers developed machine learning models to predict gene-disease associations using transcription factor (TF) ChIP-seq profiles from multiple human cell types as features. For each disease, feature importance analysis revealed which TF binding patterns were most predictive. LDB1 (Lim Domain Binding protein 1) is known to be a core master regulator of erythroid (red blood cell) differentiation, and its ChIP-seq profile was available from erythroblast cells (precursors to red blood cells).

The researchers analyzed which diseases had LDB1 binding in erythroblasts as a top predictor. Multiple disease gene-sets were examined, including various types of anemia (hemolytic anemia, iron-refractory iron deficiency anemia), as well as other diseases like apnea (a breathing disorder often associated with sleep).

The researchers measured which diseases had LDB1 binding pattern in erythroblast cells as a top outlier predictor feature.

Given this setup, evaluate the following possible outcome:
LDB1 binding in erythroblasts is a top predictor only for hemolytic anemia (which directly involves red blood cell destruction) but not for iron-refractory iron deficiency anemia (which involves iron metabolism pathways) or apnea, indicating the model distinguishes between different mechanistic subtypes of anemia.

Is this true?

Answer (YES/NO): NO